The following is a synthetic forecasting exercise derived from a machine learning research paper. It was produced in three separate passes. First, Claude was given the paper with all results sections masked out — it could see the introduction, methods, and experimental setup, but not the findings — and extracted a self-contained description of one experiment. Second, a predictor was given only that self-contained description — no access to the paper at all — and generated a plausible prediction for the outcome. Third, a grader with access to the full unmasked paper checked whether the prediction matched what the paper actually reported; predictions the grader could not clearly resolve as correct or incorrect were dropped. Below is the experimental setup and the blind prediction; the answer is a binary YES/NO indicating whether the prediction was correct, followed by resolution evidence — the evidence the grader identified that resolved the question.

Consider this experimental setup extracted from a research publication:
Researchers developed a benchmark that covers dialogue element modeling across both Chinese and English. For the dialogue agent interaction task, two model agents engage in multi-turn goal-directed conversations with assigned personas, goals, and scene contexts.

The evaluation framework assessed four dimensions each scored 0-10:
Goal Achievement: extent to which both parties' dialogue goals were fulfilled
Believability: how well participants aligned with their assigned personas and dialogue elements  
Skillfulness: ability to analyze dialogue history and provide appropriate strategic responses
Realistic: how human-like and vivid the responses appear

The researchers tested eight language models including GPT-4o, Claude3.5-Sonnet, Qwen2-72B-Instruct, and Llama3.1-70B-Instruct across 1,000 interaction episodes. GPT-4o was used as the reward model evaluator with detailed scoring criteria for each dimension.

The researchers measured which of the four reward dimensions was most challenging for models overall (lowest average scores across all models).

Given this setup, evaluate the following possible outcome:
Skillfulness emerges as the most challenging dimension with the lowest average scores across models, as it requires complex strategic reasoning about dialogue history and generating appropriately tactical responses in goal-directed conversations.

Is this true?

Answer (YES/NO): NO